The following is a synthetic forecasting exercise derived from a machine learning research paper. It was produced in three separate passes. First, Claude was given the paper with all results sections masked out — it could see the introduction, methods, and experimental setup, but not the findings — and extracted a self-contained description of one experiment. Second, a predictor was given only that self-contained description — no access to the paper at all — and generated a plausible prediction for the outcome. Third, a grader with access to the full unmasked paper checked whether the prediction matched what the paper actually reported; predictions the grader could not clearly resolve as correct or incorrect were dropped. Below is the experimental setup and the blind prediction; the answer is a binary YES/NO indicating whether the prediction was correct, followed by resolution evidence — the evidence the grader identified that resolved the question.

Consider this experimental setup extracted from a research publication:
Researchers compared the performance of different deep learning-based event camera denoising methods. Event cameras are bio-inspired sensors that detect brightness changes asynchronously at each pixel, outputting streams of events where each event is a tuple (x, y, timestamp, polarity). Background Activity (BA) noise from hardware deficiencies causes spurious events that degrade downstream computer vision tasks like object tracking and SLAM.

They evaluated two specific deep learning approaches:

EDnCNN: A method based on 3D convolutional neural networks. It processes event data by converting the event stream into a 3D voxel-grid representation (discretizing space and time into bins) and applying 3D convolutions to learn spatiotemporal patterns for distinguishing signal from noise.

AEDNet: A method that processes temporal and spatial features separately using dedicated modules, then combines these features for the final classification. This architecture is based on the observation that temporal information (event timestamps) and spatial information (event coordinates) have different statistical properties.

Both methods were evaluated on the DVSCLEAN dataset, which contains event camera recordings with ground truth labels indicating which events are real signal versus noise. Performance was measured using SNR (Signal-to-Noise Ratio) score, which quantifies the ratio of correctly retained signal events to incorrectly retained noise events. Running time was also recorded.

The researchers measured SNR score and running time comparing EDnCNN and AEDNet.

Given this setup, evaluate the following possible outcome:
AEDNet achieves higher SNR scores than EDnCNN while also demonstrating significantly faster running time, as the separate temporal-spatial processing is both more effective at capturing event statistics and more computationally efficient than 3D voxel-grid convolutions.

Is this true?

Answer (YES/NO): NO